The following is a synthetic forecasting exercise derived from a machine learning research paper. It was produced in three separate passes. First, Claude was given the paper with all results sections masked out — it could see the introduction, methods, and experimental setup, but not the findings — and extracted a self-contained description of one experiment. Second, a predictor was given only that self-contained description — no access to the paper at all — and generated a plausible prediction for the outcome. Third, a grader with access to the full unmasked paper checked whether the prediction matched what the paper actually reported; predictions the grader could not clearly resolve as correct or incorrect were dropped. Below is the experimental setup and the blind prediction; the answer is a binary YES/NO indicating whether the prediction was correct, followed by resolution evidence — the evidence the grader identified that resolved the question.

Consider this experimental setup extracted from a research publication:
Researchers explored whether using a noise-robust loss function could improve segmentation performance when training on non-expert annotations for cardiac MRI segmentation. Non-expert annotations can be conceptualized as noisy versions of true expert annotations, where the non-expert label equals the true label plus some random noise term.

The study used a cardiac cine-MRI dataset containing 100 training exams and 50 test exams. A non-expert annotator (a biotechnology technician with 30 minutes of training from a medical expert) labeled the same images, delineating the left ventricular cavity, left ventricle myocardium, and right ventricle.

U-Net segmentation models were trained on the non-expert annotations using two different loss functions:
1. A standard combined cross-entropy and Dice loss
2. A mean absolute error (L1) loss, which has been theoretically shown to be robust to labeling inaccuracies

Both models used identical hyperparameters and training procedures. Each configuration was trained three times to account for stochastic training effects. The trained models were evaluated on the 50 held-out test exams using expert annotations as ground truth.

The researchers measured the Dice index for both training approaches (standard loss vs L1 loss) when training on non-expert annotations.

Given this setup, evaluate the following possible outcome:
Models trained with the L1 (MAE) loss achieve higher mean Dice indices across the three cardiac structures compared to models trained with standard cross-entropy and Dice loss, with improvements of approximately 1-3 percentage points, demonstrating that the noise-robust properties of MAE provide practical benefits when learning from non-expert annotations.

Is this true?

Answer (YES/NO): NO